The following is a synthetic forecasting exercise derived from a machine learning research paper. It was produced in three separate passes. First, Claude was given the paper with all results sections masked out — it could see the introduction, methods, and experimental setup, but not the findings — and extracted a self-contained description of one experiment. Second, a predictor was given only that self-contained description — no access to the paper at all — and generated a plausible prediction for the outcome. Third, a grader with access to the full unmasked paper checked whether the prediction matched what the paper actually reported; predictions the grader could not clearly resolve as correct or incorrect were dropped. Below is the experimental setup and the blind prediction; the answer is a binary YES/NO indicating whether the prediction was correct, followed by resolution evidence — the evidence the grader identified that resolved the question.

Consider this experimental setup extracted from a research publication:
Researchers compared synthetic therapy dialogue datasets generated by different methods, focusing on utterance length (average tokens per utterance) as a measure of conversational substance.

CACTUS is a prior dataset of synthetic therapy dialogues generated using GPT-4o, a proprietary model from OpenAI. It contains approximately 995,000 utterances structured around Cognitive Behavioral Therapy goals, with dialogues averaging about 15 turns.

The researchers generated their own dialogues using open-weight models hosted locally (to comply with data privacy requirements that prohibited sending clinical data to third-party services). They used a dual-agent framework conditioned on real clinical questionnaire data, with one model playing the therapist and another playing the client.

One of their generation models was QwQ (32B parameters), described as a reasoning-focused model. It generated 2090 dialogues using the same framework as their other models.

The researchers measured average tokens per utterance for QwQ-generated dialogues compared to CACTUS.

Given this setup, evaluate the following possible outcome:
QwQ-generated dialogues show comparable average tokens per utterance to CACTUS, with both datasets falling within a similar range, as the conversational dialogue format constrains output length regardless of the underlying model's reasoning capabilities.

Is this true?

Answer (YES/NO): YES